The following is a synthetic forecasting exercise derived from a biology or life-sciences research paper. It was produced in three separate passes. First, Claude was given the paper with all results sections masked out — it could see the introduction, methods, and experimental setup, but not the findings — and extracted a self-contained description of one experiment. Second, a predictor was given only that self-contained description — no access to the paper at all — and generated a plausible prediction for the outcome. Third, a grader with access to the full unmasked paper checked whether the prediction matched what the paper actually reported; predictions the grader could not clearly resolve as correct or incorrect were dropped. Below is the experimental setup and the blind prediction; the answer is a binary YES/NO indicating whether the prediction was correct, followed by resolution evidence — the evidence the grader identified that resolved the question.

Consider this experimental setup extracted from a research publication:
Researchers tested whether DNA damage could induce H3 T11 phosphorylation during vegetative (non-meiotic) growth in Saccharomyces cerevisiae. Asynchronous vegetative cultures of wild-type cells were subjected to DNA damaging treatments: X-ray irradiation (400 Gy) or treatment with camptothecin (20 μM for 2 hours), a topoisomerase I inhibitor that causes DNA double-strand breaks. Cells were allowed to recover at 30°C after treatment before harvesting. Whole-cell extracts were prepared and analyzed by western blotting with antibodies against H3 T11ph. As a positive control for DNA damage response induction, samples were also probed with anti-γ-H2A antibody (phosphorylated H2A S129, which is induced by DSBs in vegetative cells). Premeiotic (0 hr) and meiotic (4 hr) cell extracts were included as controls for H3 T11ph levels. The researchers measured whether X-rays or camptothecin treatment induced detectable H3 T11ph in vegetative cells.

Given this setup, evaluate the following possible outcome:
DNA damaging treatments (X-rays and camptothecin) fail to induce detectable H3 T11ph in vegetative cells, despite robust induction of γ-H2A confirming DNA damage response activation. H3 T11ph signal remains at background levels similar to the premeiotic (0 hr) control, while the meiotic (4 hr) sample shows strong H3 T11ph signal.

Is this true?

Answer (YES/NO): YES